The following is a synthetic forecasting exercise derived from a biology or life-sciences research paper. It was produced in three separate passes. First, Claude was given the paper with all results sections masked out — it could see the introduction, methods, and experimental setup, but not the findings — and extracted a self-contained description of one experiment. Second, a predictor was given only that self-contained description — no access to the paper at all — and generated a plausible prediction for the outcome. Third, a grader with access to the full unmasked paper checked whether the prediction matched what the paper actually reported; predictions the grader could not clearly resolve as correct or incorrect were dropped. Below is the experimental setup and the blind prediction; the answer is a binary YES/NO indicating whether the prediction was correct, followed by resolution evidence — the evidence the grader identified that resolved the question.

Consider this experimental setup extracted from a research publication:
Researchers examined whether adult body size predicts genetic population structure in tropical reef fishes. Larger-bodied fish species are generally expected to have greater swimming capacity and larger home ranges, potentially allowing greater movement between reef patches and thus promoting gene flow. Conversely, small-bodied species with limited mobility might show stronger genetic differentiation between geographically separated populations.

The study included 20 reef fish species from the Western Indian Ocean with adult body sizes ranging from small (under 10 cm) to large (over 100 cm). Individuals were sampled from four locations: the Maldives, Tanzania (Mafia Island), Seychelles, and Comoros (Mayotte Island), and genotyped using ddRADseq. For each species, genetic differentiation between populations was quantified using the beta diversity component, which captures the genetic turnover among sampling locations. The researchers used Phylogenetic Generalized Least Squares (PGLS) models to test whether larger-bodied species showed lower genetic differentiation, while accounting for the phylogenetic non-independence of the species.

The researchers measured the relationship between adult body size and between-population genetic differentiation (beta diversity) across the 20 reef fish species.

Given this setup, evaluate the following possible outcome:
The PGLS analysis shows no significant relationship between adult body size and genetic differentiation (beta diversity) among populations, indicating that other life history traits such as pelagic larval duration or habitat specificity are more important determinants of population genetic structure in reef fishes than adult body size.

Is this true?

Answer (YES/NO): YES